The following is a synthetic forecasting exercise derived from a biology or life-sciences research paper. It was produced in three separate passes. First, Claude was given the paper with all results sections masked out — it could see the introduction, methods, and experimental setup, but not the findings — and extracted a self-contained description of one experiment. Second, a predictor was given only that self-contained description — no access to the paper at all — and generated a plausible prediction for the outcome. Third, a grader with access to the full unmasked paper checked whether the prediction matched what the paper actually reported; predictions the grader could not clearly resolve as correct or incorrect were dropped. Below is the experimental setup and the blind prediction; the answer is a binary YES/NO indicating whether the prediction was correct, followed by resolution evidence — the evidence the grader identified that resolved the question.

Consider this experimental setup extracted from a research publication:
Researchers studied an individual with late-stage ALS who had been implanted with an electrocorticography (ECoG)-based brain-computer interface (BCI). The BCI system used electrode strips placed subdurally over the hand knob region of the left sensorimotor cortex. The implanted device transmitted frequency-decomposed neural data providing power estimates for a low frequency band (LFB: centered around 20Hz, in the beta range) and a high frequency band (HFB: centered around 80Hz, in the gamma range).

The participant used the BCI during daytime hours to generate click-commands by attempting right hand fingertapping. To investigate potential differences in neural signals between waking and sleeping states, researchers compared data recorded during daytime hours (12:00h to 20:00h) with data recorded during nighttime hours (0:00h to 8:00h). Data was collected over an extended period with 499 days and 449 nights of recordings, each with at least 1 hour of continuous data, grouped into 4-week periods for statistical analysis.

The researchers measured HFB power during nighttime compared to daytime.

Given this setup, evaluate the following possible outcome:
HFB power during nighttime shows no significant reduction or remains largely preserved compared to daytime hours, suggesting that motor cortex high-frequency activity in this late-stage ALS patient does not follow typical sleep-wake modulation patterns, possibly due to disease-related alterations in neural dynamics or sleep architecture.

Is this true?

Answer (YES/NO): NO